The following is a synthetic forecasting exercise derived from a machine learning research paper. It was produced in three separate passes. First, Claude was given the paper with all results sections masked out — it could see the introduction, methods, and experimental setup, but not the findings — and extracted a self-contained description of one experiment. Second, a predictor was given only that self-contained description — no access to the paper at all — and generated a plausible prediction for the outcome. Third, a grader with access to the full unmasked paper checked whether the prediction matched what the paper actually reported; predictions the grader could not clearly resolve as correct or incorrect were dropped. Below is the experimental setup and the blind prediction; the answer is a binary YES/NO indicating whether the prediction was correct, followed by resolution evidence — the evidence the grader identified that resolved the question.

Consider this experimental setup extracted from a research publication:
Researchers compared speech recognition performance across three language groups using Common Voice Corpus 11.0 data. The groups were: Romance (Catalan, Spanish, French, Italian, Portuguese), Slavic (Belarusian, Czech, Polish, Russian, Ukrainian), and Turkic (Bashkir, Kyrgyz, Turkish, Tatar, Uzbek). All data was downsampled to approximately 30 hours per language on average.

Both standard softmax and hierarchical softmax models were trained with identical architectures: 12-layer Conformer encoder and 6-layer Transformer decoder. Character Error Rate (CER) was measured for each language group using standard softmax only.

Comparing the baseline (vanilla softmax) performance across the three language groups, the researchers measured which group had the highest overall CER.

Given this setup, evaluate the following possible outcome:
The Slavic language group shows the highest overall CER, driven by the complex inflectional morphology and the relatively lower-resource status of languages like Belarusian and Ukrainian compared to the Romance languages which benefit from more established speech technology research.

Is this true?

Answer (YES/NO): NO